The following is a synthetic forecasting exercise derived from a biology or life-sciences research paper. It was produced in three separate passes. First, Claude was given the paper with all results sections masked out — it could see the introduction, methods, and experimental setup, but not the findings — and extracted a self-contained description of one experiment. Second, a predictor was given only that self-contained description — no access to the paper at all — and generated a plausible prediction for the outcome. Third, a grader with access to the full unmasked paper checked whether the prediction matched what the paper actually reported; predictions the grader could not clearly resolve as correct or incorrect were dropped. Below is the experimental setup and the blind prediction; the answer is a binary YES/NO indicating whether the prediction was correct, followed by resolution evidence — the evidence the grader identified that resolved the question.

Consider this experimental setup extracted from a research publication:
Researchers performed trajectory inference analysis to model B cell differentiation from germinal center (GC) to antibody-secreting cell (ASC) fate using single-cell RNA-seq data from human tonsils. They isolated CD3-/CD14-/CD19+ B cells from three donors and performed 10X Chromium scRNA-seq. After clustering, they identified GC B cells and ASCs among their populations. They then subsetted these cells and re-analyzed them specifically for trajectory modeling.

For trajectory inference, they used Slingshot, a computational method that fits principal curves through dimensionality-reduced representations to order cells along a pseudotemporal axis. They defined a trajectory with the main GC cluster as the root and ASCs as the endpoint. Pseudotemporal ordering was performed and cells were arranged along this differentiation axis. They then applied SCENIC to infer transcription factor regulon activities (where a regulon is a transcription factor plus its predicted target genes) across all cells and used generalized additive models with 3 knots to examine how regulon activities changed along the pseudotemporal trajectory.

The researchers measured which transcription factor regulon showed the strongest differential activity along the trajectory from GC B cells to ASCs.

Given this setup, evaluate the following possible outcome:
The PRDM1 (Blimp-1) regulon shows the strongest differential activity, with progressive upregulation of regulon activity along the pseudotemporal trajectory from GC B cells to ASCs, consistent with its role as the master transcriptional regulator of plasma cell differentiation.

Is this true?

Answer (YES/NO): NO